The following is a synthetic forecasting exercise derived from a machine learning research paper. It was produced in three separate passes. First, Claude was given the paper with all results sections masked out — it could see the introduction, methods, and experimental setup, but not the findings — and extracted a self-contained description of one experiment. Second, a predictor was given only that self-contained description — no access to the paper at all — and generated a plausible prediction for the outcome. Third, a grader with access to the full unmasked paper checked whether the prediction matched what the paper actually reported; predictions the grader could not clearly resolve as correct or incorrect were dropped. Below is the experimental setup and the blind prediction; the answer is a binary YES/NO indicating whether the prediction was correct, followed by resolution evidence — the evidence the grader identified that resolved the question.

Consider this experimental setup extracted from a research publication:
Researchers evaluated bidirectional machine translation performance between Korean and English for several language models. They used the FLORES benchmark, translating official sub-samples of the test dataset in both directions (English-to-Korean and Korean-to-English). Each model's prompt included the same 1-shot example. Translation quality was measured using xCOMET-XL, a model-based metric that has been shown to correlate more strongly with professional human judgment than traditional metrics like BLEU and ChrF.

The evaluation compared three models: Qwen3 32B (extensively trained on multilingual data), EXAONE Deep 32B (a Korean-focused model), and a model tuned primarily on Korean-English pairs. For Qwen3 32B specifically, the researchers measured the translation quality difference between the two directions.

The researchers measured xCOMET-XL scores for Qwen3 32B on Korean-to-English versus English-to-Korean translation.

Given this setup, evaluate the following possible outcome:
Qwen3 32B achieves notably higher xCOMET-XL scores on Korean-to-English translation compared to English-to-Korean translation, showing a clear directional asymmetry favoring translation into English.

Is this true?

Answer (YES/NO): YES